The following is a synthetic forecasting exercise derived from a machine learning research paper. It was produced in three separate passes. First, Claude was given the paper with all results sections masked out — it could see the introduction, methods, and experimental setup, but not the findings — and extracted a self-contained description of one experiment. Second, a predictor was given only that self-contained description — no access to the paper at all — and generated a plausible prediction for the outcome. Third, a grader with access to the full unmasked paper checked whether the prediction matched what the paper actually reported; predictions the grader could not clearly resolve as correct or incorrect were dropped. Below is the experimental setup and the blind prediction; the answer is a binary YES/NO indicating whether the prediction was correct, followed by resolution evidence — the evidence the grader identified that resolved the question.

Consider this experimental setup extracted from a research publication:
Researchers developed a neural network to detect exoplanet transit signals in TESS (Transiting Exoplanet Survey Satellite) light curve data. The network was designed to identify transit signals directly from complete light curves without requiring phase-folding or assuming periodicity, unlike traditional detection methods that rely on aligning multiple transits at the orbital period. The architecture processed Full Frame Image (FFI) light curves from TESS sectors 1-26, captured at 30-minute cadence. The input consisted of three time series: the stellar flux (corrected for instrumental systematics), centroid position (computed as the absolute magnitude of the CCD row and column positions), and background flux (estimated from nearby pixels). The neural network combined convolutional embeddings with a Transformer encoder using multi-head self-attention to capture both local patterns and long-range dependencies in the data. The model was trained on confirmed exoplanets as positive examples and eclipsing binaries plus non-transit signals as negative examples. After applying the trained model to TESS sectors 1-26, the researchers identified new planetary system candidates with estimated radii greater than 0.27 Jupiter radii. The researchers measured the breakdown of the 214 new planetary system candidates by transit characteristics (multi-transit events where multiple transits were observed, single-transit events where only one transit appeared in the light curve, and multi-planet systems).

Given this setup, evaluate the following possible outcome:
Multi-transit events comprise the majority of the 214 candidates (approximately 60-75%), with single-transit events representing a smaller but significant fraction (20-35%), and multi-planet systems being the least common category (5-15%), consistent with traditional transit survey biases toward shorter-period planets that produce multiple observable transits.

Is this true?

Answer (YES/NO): NO